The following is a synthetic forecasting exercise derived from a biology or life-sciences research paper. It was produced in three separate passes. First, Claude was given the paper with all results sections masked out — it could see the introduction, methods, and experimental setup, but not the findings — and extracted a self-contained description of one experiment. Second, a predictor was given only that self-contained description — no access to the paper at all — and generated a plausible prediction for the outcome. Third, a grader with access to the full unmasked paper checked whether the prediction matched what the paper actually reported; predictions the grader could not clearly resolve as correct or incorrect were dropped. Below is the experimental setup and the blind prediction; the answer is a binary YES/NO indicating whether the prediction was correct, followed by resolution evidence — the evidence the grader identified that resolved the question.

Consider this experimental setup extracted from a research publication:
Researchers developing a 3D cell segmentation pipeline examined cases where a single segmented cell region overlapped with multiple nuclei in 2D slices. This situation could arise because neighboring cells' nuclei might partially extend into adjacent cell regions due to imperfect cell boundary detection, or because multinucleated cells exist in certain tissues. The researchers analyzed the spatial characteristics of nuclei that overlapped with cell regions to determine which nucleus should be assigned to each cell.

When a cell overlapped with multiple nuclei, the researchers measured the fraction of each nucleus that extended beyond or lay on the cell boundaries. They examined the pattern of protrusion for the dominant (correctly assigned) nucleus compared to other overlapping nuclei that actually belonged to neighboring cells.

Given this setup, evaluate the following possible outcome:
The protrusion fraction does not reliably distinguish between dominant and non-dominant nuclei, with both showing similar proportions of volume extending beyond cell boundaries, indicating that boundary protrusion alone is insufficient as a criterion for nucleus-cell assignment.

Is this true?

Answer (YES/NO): NO